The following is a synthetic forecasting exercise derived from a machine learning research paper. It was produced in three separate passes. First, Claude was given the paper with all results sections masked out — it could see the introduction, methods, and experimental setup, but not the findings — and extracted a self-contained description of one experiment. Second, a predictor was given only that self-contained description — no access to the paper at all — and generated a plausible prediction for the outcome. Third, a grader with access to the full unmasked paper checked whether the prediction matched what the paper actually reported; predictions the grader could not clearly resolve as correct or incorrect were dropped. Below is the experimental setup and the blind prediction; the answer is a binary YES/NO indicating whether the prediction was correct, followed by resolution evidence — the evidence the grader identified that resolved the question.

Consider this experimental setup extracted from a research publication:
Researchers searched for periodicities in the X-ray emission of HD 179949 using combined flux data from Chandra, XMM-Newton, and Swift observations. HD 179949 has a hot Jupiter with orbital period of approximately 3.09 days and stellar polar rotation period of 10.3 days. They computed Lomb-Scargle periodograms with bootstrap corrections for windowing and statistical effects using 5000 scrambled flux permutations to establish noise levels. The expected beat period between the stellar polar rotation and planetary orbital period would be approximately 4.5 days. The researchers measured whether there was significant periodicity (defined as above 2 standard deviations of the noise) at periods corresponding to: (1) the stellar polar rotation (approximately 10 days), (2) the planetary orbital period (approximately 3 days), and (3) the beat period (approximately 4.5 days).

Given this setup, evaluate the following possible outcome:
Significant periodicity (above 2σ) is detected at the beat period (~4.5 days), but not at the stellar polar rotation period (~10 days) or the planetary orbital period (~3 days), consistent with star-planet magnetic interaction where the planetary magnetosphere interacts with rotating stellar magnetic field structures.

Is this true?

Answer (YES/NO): NO